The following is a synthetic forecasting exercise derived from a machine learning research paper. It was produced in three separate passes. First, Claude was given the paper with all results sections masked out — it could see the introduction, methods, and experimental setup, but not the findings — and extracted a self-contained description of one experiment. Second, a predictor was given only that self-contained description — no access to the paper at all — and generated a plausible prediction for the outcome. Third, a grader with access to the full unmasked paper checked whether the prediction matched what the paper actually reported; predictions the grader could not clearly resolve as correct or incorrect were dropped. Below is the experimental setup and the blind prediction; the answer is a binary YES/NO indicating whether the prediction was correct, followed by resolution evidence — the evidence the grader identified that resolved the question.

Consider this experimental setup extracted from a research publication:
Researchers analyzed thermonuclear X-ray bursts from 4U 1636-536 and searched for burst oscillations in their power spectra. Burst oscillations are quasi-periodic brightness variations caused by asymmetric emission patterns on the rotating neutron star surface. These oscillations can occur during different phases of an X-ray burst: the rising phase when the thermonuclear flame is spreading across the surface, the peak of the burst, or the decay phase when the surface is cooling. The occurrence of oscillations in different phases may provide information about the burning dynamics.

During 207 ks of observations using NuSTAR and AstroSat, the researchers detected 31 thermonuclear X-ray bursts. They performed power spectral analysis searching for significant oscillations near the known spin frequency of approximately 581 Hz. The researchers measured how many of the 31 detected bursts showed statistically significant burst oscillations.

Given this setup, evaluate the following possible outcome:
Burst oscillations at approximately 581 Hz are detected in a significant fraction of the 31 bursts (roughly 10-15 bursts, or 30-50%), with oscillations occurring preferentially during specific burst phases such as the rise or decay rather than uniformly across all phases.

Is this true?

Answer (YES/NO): NO